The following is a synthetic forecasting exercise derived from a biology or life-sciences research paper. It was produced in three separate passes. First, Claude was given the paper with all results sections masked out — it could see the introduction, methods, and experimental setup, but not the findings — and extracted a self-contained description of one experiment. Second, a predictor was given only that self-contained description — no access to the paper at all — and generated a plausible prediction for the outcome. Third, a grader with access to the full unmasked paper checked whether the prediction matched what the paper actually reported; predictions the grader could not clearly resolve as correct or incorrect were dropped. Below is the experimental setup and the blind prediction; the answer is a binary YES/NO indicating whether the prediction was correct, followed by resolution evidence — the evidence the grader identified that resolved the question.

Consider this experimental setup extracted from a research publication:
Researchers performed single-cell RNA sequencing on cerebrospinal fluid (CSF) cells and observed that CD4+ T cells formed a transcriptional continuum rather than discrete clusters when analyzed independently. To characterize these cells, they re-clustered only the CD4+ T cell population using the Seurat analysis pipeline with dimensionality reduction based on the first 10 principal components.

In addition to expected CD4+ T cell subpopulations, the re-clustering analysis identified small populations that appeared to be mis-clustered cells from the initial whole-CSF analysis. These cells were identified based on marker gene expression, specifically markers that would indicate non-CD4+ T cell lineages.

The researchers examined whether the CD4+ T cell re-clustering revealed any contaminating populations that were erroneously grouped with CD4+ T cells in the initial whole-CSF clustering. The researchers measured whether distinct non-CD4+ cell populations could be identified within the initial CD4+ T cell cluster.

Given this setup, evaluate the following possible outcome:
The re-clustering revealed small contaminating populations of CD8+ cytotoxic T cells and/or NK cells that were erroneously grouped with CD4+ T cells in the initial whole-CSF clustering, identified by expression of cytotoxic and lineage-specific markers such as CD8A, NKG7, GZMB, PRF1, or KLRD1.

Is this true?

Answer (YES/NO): NO